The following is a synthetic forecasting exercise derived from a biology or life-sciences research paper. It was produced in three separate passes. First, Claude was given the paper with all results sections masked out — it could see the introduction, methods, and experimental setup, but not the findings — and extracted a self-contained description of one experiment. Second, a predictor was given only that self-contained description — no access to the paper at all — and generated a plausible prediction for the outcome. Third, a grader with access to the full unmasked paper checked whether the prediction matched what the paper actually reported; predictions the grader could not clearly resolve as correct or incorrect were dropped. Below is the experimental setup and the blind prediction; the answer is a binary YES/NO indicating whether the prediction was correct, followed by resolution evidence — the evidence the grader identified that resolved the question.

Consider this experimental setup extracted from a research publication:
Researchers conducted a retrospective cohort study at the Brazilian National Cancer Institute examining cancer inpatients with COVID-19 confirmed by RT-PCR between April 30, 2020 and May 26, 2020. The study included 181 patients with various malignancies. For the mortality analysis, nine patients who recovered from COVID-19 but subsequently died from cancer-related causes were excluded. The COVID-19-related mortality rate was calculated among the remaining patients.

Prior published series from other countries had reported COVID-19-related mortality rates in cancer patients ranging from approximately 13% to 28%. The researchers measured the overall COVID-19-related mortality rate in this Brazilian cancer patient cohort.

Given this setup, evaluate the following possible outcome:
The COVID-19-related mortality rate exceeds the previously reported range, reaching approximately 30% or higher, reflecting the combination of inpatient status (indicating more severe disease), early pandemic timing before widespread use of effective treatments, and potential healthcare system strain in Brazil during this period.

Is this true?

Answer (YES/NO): YES